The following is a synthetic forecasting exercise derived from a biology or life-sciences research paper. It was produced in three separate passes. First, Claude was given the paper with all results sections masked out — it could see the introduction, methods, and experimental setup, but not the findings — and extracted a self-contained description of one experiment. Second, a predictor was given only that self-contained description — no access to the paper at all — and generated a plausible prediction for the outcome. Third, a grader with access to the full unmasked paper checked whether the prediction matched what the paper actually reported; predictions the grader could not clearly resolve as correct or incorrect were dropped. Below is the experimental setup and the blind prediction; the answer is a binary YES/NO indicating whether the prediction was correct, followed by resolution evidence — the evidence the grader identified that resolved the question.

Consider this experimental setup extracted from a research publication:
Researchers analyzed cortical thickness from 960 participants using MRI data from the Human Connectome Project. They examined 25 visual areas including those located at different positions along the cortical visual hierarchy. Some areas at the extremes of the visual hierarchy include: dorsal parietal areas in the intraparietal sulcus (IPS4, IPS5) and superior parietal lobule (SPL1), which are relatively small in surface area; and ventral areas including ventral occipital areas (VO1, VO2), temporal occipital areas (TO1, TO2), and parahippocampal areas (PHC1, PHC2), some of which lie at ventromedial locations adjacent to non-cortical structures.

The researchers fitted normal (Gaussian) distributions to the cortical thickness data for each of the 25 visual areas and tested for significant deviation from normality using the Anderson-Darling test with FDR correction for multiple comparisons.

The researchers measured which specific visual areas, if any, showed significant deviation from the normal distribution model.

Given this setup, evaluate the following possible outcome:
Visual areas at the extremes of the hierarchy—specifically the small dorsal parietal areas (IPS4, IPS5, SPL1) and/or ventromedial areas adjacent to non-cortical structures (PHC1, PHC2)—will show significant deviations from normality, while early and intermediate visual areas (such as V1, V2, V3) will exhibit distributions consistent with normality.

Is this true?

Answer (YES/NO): NO